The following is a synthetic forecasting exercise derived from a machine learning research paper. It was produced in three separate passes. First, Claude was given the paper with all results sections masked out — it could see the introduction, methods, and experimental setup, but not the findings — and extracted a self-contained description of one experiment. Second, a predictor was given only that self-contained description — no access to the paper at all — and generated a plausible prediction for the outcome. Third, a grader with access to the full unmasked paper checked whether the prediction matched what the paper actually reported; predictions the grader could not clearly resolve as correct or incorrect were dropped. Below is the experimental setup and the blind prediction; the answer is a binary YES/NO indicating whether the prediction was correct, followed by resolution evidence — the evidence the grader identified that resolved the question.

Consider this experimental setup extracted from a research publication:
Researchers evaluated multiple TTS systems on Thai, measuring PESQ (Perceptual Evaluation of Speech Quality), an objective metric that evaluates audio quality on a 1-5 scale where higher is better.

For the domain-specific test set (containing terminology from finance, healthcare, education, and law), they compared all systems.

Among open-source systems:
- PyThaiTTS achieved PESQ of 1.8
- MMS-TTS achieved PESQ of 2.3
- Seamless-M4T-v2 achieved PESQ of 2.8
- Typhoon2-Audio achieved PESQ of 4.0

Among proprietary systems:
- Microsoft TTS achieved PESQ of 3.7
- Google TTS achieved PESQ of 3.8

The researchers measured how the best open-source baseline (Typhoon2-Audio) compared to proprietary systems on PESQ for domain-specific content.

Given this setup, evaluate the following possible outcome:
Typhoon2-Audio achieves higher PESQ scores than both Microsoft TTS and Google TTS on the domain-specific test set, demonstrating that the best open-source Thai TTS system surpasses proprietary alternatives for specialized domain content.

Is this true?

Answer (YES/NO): YES